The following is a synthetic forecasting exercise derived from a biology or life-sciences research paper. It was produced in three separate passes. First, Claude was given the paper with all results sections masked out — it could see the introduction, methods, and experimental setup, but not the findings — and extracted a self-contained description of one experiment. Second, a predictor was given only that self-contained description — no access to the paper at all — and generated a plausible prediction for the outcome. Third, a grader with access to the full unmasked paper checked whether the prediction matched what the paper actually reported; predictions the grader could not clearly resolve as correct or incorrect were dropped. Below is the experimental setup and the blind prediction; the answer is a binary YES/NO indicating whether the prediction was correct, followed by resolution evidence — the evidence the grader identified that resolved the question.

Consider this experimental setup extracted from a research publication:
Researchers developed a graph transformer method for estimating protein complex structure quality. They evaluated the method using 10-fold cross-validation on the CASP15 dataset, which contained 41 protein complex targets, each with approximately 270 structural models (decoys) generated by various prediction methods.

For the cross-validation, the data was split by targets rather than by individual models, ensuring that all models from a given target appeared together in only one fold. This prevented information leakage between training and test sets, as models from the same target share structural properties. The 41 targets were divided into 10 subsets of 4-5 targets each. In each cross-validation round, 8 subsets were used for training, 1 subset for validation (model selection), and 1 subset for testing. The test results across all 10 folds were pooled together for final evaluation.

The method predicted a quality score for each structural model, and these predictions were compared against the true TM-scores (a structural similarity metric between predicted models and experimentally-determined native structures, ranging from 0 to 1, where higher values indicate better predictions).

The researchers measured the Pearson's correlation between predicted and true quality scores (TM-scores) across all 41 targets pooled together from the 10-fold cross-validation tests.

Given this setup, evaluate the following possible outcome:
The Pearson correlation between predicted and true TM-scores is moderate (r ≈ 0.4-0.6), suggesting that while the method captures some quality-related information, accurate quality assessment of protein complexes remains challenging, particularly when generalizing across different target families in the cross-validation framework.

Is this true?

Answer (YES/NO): NO